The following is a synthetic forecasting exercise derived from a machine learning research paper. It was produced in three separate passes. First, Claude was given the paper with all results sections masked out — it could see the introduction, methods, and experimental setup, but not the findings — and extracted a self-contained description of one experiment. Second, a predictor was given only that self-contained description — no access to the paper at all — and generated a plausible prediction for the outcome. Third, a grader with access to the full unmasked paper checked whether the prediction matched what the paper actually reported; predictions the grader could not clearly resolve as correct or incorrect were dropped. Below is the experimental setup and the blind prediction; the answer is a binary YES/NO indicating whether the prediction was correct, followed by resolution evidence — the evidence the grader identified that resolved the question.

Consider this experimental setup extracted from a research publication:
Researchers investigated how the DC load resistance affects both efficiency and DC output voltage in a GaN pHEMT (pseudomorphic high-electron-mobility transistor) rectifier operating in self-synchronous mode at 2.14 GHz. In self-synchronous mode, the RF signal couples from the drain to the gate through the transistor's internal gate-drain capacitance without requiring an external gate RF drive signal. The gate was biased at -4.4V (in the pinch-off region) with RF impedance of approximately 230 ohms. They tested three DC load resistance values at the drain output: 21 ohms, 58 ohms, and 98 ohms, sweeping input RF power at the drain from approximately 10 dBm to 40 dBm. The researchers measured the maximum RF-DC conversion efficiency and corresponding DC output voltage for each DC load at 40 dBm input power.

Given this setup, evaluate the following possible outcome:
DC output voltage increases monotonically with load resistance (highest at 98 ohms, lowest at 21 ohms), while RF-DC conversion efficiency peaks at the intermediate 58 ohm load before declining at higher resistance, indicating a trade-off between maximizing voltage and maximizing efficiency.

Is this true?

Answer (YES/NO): NO